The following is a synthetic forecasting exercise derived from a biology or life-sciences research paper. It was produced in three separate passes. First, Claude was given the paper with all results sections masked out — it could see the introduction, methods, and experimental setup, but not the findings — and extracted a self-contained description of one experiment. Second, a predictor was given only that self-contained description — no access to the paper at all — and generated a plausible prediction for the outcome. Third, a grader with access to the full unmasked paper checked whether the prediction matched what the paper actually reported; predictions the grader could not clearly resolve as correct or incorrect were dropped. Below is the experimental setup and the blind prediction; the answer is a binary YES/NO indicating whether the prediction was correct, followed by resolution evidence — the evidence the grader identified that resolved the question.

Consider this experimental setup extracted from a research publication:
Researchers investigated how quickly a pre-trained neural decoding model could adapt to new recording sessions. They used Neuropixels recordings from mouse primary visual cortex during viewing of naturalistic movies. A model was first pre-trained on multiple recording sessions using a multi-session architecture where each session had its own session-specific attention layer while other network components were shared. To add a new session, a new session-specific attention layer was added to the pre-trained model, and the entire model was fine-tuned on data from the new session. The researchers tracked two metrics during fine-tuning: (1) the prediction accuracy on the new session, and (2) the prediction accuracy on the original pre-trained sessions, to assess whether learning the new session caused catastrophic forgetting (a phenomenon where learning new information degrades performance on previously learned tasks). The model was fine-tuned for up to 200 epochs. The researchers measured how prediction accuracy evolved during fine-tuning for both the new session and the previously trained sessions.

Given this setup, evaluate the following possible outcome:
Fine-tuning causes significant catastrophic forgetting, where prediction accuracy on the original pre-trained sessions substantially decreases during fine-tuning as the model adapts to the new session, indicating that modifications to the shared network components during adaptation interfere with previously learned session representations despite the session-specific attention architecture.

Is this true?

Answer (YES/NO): NO